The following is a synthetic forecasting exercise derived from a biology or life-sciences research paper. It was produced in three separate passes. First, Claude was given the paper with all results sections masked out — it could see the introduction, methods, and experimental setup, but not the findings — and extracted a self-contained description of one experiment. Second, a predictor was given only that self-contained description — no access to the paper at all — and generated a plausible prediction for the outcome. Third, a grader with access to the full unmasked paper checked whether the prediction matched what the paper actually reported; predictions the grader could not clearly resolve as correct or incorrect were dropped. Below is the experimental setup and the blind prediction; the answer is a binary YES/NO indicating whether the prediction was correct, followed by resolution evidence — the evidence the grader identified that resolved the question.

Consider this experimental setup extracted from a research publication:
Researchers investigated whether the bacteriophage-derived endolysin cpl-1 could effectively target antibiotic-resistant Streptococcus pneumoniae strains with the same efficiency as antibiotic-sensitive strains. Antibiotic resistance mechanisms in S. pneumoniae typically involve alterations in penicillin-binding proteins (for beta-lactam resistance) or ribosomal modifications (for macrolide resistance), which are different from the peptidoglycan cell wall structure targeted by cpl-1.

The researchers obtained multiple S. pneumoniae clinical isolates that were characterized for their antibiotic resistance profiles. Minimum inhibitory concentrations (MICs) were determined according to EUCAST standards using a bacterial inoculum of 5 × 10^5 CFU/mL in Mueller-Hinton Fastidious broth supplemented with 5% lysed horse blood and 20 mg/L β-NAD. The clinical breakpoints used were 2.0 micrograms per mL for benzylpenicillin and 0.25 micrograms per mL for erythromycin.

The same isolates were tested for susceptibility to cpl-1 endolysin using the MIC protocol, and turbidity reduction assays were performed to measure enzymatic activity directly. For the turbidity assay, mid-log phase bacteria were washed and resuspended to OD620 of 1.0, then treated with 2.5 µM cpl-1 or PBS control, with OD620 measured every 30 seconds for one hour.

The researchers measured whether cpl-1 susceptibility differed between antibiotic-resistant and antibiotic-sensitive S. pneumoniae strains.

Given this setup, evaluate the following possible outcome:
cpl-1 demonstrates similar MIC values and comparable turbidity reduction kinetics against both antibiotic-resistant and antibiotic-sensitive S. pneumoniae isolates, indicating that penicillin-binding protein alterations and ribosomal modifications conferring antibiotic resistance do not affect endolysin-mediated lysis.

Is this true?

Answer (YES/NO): YES